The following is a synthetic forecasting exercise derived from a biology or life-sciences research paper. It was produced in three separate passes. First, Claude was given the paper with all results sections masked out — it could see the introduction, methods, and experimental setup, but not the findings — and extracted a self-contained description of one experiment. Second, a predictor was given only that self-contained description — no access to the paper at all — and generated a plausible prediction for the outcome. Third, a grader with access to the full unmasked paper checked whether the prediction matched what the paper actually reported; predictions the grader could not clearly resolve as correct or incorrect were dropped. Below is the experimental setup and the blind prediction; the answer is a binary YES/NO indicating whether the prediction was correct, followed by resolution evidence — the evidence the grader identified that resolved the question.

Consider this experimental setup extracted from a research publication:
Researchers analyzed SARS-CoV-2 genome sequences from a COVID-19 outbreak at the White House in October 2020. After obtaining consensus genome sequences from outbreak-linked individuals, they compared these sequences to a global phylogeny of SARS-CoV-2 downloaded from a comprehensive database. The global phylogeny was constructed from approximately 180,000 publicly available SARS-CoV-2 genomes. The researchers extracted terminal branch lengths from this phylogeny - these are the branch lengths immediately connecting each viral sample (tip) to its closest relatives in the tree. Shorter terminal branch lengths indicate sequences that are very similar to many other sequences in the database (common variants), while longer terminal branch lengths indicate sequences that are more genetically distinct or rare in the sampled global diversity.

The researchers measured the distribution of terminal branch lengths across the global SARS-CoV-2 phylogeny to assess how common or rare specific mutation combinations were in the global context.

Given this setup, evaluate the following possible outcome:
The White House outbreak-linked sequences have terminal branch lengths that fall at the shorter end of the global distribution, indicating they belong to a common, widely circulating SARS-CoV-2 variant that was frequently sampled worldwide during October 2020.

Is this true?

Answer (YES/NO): NO